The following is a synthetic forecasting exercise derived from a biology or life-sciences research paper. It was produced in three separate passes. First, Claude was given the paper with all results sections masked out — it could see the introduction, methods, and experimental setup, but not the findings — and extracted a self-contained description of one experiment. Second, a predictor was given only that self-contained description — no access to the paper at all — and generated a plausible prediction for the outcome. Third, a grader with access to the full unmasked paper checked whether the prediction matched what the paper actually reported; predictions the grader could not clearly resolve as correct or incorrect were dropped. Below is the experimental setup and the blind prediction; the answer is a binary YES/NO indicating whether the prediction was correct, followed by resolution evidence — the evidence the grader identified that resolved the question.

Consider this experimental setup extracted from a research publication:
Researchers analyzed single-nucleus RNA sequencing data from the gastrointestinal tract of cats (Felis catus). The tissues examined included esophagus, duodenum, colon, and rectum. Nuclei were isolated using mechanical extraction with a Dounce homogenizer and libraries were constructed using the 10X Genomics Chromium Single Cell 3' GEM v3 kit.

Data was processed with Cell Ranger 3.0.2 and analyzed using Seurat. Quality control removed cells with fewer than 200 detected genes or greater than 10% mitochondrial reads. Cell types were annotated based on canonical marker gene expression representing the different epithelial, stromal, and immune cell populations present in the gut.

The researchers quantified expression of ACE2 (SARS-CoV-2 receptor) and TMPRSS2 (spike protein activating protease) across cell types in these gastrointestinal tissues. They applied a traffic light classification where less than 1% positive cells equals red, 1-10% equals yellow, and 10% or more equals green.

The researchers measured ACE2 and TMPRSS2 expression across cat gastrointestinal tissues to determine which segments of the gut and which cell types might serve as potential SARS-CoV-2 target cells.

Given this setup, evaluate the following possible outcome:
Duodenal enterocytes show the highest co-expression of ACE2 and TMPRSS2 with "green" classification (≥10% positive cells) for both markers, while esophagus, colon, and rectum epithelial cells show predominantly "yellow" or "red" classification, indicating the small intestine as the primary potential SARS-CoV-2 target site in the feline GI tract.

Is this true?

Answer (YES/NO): NO